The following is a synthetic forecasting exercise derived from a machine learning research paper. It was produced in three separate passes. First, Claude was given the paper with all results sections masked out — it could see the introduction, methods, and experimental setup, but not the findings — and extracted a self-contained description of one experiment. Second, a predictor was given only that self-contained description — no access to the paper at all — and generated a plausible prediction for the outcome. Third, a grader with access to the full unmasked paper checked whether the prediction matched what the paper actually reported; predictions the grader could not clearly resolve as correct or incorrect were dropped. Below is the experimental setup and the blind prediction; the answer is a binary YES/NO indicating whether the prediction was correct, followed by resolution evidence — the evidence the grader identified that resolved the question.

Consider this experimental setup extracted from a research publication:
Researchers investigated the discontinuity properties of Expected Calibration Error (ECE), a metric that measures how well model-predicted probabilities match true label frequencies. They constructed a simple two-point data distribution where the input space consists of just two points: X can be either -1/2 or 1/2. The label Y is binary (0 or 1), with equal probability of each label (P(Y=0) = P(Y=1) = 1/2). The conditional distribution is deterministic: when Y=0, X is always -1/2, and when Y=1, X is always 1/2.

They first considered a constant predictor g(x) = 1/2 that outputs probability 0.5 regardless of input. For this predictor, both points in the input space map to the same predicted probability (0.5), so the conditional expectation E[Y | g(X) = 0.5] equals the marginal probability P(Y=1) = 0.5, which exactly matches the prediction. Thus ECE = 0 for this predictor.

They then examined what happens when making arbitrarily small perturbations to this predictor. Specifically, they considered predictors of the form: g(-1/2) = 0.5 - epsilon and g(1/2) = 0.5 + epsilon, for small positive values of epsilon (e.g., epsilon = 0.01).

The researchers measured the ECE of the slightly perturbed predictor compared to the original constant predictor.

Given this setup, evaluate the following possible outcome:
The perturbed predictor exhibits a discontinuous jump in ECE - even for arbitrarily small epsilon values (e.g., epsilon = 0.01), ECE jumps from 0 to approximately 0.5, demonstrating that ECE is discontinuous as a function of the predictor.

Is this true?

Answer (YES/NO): YES